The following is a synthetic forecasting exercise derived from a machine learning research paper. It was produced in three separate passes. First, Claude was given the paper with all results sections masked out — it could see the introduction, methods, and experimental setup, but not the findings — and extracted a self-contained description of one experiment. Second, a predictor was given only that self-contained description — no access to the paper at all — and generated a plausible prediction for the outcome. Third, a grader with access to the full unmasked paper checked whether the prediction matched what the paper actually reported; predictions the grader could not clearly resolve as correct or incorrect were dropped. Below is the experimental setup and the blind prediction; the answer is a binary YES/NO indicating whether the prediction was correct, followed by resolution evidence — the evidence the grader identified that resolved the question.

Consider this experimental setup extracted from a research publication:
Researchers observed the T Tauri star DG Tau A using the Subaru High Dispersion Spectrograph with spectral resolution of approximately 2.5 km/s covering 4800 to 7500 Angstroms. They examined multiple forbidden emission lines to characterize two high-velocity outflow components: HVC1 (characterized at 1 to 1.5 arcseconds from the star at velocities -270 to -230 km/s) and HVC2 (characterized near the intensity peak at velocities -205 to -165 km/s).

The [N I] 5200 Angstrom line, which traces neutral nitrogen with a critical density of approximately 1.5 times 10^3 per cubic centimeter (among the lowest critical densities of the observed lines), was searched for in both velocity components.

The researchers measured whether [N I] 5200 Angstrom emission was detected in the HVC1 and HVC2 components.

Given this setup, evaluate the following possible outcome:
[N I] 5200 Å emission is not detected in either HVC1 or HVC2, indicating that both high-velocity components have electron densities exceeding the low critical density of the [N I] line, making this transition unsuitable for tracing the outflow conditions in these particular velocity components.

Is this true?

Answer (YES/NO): NO